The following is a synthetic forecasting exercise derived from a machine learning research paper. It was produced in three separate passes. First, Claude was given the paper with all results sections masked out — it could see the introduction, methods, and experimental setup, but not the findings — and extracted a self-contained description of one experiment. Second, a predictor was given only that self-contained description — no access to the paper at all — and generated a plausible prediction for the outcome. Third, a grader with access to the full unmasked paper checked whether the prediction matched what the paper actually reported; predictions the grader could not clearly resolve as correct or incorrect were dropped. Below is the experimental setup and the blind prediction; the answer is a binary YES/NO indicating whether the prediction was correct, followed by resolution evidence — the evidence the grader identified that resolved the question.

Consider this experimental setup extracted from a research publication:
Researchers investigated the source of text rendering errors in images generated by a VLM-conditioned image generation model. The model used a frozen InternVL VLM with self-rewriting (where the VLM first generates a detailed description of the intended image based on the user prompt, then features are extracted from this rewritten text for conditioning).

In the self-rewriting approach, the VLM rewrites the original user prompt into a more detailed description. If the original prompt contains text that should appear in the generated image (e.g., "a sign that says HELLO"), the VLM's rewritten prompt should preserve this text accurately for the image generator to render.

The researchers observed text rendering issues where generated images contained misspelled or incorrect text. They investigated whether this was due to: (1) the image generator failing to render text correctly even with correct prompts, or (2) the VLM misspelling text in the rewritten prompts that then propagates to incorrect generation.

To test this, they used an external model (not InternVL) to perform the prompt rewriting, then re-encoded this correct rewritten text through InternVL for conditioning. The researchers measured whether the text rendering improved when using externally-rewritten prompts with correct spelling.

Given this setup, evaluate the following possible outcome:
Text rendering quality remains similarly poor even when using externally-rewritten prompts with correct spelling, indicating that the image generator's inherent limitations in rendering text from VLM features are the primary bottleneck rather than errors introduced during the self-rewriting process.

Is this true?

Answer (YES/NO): NO